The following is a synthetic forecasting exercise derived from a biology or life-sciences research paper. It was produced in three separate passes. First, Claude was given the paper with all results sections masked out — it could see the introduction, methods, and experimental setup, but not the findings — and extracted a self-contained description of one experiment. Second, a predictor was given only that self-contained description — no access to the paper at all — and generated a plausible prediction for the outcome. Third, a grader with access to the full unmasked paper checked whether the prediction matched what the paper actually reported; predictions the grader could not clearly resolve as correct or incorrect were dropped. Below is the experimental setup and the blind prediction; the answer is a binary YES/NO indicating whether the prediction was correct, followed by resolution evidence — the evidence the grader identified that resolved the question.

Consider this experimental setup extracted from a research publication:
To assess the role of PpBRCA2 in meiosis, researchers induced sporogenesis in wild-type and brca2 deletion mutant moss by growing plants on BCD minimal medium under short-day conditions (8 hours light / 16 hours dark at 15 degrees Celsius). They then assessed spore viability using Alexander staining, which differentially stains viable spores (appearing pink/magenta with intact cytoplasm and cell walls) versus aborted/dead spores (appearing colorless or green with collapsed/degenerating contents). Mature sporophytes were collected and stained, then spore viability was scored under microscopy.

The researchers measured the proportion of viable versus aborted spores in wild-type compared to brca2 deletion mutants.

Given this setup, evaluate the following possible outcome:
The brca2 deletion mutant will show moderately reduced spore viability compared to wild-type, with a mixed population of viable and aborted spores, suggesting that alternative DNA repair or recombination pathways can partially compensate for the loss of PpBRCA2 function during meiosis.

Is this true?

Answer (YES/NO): NO